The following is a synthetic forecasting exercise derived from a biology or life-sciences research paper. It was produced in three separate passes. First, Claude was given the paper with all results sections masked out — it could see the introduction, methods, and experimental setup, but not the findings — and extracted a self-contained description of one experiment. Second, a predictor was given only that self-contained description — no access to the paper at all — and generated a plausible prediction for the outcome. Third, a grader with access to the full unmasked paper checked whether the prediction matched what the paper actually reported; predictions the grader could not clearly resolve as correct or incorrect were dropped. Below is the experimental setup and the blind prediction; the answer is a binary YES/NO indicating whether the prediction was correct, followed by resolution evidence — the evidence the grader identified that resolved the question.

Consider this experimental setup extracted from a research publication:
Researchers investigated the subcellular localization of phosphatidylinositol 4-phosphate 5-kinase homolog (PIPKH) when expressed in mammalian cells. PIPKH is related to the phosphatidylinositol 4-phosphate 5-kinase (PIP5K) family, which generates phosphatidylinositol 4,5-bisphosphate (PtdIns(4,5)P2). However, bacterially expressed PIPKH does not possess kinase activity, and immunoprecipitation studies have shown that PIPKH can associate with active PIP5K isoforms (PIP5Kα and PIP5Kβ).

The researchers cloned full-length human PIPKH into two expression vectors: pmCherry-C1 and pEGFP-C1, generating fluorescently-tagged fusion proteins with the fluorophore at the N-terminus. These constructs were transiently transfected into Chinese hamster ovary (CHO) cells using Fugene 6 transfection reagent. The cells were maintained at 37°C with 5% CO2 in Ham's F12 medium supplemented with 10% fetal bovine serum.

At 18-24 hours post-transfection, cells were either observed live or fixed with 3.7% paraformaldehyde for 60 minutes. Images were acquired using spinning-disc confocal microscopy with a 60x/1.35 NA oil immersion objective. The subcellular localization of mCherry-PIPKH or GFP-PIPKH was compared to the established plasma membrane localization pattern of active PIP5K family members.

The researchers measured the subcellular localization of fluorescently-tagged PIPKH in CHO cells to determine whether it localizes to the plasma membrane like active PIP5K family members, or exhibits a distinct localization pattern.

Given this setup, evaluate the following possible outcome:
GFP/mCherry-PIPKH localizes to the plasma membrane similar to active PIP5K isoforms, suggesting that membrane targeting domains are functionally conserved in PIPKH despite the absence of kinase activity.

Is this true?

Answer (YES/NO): NO